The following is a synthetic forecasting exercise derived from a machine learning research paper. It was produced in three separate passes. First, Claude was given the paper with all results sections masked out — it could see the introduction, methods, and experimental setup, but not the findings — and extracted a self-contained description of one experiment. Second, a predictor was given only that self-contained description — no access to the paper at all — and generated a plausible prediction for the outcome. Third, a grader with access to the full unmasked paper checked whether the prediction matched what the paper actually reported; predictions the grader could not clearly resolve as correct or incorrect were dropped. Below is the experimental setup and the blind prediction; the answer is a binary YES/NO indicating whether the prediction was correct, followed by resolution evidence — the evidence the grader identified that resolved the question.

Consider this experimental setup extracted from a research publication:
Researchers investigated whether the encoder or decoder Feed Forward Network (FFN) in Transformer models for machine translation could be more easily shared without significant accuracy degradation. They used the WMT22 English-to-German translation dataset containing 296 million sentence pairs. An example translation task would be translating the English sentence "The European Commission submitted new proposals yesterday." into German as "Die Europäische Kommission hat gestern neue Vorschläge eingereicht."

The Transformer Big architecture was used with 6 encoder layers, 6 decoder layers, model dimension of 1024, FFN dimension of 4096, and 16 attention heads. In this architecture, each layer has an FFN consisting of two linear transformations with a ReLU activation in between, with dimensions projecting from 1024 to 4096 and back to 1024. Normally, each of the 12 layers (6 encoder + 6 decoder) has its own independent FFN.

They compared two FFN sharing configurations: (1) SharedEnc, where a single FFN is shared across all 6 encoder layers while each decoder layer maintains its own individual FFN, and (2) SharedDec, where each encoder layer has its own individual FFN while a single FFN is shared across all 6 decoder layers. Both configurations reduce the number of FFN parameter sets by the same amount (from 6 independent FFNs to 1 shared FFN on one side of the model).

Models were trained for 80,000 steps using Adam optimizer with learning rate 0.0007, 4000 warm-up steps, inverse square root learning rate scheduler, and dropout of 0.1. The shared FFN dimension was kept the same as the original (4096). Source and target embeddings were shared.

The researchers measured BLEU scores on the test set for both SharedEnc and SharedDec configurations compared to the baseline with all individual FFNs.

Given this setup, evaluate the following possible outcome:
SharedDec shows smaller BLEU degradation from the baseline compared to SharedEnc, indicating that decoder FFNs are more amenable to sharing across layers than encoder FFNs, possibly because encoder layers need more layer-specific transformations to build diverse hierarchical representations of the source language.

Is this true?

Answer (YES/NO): NO